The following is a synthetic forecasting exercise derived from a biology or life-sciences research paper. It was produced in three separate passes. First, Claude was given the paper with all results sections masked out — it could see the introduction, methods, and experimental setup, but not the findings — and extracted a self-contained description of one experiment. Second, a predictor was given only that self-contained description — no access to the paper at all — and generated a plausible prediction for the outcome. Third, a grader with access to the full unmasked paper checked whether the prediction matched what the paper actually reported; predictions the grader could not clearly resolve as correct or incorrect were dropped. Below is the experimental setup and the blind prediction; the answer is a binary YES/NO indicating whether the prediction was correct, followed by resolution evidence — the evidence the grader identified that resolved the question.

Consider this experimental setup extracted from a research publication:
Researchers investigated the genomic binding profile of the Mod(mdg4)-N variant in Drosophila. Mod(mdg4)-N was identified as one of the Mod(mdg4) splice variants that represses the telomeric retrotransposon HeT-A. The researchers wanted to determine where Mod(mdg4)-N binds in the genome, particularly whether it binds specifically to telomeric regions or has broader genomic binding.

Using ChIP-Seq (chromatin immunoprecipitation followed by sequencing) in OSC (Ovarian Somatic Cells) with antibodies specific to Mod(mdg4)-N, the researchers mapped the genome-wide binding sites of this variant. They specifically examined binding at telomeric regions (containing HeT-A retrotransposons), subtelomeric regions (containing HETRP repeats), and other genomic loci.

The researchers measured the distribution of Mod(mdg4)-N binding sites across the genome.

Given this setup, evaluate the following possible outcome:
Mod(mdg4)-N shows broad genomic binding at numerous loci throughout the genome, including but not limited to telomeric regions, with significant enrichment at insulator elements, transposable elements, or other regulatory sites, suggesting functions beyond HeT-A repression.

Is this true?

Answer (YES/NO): YES